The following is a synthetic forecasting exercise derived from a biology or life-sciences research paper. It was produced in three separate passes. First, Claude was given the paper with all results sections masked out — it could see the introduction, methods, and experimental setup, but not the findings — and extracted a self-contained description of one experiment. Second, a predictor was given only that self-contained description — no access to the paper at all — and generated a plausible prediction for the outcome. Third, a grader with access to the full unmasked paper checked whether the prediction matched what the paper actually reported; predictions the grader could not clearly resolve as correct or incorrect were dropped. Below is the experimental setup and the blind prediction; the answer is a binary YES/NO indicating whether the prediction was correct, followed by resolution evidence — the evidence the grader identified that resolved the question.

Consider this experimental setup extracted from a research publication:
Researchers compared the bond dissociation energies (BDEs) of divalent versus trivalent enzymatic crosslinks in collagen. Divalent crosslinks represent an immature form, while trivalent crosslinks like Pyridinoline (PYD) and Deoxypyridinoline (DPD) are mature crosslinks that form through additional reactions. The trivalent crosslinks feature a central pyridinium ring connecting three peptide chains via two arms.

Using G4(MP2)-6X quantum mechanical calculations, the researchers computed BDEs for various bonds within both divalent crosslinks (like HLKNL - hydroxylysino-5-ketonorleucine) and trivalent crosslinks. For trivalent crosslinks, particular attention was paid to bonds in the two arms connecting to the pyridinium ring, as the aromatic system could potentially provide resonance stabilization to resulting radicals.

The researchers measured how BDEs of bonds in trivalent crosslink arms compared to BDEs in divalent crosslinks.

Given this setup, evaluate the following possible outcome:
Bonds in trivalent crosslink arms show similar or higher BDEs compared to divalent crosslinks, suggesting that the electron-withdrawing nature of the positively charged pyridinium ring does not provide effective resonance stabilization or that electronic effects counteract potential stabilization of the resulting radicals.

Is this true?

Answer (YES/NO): NO